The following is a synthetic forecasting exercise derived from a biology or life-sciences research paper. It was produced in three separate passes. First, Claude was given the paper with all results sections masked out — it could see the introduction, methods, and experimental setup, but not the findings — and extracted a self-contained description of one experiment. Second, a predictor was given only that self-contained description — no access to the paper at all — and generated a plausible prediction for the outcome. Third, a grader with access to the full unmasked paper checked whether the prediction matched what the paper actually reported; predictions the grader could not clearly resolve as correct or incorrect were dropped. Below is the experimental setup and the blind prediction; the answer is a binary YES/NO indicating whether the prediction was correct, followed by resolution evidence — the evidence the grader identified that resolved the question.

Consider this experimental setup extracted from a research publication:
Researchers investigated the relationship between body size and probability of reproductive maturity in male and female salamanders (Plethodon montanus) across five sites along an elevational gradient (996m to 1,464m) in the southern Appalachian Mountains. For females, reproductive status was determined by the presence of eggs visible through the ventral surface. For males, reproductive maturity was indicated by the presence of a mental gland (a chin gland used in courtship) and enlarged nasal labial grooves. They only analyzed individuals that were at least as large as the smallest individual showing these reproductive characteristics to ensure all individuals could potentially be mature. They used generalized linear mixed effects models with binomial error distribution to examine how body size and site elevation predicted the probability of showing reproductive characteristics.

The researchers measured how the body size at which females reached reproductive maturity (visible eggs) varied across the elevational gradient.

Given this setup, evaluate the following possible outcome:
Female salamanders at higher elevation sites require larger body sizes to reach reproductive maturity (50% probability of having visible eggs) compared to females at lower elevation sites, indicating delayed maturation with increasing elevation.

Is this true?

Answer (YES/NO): YES